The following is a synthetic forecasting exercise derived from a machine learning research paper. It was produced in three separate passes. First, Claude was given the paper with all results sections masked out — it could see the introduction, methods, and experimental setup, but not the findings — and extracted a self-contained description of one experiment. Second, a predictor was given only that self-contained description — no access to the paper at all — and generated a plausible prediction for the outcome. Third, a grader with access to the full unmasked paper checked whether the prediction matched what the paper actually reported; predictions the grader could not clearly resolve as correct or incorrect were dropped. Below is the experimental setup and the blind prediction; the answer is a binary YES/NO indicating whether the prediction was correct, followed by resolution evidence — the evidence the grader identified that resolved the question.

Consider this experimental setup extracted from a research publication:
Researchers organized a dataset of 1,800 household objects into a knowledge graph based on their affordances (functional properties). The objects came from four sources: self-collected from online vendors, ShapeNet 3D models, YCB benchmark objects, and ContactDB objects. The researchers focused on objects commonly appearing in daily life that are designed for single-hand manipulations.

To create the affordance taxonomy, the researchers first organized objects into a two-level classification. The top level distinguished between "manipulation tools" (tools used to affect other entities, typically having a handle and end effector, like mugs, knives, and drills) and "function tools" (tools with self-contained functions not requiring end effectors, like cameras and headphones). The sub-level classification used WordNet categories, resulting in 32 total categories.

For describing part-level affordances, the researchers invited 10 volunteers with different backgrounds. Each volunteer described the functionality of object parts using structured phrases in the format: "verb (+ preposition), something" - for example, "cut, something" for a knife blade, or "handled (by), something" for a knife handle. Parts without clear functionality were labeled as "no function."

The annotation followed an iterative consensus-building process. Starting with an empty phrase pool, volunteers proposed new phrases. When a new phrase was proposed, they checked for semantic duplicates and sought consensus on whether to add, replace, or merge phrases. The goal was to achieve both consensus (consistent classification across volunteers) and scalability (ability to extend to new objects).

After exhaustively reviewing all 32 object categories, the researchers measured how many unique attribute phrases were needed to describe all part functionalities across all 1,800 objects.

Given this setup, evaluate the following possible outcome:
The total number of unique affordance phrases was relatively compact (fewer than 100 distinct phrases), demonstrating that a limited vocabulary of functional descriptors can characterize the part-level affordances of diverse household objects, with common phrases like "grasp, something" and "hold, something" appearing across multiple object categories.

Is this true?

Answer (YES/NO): NO